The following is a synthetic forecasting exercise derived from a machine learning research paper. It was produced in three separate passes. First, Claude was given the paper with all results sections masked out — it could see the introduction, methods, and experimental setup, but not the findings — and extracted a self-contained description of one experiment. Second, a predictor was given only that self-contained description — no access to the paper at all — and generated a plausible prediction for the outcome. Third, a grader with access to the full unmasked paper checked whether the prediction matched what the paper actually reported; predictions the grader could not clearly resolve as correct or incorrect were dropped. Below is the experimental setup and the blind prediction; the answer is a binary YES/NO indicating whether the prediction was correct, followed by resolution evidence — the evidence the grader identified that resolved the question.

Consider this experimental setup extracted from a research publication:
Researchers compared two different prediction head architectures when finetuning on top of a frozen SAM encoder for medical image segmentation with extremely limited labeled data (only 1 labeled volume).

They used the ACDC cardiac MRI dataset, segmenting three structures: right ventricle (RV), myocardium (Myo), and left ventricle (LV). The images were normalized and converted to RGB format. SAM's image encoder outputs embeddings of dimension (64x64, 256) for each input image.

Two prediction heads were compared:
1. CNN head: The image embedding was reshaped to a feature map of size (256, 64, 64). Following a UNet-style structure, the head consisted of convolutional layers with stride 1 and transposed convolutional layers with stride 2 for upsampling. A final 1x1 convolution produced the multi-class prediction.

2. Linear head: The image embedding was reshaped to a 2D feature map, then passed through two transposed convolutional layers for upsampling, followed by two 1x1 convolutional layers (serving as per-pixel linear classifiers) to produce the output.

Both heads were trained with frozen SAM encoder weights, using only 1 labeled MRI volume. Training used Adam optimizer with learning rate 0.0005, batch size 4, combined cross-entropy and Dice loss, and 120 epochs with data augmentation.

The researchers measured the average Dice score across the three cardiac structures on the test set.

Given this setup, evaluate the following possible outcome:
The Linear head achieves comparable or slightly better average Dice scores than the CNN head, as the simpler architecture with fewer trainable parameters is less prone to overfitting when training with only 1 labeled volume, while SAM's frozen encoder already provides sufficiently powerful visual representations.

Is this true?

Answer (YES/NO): NO